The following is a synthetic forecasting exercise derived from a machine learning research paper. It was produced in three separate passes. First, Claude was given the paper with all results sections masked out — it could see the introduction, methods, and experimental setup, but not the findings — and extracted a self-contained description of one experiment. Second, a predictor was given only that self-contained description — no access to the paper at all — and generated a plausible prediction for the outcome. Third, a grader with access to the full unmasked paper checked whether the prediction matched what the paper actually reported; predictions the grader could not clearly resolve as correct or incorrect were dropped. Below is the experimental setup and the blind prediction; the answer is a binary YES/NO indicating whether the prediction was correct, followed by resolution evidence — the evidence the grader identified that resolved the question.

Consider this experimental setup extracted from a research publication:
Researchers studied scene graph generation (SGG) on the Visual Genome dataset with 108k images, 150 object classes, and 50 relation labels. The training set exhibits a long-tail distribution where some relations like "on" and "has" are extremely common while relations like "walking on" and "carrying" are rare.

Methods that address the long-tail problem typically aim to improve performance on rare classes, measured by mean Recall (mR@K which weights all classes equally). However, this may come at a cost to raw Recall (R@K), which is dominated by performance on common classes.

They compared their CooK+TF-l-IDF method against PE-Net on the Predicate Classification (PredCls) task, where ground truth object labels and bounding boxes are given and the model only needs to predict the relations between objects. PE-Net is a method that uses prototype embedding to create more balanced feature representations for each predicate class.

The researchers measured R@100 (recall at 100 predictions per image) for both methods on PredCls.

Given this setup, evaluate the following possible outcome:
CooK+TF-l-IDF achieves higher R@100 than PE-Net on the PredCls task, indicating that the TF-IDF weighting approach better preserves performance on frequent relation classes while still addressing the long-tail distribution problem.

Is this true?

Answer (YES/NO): NO